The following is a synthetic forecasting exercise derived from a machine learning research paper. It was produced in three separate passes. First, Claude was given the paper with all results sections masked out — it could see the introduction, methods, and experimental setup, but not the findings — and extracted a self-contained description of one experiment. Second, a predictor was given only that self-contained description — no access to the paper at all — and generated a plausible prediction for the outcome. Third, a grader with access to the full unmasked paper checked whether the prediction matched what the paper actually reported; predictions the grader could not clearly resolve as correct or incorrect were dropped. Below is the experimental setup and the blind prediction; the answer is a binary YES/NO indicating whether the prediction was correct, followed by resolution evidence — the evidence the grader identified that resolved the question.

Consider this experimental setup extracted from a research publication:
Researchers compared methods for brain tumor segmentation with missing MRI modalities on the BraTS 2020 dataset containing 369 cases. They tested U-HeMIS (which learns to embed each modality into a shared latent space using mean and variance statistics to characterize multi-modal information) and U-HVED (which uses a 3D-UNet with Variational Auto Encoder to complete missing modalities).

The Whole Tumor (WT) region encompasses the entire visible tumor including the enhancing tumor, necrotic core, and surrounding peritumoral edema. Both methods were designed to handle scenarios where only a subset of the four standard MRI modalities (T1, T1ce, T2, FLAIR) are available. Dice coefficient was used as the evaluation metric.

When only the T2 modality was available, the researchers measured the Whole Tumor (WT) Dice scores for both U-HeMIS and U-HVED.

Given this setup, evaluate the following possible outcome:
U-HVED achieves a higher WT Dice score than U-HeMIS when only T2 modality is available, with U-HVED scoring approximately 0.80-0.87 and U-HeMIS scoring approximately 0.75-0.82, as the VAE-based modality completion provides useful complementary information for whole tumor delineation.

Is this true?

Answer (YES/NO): YES